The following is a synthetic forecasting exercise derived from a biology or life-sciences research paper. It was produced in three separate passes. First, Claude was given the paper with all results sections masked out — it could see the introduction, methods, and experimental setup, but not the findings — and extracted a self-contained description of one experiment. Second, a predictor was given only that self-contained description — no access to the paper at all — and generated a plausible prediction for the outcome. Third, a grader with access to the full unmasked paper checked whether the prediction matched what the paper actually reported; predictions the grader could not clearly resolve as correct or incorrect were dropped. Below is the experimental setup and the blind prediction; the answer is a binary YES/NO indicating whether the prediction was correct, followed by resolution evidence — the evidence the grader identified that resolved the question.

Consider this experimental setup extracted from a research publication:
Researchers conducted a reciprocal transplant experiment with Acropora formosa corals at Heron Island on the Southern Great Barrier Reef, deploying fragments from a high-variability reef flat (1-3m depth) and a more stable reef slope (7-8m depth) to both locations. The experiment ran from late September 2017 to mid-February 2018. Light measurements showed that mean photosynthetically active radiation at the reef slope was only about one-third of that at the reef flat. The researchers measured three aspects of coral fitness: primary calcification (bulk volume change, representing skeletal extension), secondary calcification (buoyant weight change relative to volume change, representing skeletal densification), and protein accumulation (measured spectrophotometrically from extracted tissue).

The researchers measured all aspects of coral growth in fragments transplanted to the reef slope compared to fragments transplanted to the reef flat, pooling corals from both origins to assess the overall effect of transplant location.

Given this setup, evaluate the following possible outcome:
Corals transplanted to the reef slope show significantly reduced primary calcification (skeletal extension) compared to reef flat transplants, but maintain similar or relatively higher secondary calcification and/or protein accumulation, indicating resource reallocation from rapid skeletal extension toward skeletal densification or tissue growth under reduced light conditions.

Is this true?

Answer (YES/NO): NO